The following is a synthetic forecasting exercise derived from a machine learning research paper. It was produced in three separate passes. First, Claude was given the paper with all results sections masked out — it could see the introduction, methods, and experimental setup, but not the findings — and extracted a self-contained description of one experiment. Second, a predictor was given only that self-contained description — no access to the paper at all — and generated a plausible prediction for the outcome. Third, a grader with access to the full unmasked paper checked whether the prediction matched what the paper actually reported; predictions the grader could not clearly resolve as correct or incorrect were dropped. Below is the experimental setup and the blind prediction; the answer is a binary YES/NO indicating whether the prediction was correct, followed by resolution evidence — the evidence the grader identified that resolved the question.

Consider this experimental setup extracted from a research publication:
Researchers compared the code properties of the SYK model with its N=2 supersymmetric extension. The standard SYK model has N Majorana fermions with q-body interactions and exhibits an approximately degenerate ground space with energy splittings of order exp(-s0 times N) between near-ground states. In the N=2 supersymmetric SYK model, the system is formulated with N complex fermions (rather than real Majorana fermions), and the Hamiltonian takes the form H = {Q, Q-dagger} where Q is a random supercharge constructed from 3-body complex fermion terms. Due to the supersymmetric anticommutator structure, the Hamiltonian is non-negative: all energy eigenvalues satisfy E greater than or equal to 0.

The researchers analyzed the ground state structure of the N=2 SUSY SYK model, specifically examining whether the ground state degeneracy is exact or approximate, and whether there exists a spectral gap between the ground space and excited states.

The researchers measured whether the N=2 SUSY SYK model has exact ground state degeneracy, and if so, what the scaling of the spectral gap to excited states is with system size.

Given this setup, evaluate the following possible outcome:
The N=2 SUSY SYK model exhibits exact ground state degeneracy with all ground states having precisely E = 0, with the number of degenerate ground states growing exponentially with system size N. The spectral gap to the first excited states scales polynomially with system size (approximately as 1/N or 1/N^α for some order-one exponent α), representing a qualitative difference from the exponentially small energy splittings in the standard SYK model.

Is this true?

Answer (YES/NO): YES